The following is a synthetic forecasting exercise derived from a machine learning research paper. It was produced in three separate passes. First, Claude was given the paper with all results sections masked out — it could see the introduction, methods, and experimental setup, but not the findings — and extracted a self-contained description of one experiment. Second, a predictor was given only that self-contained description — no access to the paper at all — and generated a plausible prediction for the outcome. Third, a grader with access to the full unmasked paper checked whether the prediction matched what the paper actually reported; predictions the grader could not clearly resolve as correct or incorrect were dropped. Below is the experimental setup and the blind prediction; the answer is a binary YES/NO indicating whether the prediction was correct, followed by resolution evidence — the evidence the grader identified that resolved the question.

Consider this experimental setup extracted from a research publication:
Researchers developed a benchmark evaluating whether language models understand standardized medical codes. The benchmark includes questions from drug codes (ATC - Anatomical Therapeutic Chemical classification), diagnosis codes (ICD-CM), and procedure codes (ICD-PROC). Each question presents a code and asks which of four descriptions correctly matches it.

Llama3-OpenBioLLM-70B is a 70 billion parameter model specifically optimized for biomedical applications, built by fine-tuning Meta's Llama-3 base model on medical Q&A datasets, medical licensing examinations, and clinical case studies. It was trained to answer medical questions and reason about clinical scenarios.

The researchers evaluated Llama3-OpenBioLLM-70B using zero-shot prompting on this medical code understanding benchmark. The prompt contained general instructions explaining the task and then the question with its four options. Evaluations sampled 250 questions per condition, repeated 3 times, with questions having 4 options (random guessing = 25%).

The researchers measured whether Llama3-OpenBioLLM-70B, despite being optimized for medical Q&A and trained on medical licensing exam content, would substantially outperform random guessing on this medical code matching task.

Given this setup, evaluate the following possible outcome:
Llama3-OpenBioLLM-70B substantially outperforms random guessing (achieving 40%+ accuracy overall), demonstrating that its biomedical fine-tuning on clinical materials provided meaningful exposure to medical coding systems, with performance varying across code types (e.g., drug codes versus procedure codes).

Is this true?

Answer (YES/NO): NO